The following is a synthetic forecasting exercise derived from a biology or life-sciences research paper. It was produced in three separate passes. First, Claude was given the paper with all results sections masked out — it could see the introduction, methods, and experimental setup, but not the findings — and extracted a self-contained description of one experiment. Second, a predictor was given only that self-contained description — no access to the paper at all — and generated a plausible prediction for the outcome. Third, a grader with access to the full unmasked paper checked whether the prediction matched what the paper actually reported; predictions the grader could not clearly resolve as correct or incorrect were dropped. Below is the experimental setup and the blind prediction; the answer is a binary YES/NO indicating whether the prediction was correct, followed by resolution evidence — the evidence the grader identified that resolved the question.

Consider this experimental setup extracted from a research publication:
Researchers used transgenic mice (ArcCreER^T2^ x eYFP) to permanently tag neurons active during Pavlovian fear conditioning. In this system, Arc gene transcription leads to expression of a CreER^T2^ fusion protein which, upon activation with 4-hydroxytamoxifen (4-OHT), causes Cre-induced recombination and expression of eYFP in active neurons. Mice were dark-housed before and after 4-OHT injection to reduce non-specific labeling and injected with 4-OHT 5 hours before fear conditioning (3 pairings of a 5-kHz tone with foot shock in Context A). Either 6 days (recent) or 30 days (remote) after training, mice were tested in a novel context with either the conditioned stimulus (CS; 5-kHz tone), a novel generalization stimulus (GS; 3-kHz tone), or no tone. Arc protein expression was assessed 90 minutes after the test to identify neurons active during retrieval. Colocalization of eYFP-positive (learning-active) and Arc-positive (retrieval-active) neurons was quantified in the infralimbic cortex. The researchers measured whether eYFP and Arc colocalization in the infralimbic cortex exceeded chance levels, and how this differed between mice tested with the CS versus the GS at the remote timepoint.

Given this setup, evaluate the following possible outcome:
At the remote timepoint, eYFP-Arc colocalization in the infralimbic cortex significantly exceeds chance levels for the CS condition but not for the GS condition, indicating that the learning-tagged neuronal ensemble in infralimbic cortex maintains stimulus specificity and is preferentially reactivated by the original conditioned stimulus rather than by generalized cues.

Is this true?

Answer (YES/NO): NO